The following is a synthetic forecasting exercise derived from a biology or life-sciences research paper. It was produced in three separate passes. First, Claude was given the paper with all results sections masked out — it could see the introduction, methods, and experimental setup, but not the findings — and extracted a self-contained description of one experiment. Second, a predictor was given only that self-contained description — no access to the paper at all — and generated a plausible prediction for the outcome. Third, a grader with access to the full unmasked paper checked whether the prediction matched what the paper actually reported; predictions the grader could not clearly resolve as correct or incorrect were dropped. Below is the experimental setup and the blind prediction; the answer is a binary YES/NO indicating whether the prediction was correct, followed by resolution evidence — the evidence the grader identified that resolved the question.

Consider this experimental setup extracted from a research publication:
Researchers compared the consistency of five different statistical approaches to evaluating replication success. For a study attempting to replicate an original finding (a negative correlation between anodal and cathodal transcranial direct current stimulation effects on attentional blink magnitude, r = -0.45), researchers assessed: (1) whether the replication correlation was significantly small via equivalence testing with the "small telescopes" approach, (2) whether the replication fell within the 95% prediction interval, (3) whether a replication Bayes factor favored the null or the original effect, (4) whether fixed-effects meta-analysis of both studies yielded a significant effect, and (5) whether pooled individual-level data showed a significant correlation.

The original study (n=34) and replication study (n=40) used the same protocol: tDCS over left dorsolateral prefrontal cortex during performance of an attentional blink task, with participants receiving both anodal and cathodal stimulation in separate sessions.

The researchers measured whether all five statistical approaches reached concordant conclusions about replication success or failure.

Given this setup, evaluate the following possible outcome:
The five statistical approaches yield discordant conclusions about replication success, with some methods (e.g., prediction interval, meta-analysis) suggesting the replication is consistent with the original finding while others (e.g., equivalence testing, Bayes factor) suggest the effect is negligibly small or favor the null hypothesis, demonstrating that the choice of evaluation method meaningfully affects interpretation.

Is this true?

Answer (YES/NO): NO